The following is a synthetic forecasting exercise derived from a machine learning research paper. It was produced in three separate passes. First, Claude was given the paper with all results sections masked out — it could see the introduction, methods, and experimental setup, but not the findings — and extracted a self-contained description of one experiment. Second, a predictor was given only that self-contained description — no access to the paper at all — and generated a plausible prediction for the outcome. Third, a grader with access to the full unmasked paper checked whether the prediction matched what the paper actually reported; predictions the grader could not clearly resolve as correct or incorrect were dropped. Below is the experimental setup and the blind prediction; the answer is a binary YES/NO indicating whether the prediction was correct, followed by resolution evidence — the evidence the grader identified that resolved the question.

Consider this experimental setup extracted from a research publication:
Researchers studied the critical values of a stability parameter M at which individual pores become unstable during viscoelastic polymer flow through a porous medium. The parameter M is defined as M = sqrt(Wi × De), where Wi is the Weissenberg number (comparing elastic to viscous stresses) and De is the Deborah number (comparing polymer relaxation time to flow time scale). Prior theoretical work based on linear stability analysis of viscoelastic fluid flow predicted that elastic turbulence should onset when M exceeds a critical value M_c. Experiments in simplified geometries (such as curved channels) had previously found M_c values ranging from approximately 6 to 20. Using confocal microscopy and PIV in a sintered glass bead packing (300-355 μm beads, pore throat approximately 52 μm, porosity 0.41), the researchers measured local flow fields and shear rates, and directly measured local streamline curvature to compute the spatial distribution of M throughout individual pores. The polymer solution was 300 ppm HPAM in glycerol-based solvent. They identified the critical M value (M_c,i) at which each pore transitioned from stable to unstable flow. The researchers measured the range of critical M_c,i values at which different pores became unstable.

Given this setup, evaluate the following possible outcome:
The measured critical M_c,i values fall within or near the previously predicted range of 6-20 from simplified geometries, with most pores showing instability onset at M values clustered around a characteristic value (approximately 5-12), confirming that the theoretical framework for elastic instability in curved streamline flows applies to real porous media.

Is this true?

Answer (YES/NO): YES